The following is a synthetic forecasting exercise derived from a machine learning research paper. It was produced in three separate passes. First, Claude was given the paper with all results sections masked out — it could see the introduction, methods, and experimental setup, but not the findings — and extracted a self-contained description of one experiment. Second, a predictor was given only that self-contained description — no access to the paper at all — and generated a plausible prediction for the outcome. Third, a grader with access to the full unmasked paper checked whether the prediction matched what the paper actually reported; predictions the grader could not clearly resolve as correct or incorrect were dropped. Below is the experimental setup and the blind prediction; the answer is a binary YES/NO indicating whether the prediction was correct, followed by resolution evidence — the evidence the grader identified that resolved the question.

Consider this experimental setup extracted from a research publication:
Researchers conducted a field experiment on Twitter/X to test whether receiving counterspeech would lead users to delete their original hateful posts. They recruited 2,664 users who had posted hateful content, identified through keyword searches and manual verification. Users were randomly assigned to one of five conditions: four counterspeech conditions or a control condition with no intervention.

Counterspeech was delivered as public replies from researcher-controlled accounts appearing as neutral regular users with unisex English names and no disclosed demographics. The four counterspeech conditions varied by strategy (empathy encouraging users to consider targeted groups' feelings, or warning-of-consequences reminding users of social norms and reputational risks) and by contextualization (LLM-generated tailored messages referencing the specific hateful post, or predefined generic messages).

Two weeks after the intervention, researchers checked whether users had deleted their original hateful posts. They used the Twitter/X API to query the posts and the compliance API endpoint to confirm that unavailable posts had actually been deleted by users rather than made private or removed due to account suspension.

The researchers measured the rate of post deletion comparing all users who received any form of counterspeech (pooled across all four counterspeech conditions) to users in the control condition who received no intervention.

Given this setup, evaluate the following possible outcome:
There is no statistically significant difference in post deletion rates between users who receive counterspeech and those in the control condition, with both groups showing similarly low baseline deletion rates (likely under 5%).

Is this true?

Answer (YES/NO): NO